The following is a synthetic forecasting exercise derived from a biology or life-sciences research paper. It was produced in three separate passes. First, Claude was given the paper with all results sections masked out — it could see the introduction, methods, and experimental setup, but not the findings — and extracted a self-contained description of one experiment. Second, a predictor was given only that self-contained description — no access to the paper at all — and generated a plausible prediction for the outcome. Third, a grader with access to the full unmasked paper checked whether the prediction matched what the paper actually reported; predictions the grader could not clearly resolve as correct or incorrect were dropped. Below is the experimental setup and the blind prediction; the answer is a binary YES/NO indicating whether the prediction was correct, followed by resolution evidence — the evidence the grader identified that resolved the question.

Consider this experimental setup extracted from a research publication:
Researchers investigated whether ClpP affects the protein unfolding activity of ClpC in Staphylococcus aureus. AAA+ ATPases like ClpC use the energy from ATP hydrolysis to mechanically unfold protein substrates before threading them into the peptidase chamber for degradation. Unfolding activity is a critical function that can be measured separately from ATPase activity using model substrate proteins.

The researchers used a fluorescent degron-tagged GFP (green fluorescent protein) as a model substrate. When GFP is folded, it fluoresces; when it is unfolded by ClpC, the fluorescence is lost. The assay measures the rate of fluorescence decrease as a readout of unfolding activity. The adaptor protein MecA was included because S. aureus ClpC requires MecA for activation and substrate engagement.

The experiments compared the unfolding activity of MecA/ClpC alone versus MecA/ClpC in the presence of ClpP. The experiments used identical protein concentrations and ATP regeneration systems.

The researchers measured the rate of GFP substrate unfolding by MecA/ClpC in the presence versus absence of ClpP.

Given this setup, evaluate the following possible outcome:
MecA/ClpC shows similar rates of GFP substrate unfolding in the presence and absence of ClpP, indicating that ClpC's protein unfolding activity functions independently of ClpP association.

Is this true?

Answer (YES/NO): NO